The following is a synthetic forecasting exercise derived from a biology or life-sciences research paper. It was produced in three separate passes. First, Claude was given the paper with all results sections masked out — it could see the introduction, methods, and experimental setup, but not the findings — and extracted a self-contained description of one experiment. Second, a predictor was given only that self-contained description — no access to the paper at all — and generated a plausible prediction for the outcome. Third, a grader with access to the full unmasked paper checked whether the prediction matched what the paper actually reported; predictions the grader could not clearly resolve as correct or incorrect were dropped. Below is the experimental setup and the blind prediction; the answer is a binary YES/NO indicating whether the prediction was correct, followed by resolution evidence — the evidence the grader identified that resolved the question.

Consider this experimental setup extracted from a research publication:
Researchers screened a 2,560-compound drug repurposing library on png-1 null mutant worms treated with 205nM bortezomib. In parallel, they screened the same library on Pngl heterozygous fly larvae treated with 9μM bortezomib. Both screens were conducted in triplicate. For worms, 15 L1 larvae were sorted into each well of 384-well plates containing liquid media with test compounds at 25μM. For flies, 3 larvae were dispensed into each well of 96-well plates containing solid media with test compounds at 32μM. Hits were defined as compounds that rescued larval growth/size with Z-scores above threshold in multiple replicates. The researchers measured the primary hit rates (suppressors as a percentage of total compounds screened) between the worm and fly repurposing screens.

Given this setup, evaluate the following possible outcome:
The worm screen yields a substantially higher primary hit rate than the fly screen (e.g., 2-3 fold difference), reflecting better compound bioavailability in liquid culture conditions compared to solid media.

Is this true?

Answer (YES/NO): YES